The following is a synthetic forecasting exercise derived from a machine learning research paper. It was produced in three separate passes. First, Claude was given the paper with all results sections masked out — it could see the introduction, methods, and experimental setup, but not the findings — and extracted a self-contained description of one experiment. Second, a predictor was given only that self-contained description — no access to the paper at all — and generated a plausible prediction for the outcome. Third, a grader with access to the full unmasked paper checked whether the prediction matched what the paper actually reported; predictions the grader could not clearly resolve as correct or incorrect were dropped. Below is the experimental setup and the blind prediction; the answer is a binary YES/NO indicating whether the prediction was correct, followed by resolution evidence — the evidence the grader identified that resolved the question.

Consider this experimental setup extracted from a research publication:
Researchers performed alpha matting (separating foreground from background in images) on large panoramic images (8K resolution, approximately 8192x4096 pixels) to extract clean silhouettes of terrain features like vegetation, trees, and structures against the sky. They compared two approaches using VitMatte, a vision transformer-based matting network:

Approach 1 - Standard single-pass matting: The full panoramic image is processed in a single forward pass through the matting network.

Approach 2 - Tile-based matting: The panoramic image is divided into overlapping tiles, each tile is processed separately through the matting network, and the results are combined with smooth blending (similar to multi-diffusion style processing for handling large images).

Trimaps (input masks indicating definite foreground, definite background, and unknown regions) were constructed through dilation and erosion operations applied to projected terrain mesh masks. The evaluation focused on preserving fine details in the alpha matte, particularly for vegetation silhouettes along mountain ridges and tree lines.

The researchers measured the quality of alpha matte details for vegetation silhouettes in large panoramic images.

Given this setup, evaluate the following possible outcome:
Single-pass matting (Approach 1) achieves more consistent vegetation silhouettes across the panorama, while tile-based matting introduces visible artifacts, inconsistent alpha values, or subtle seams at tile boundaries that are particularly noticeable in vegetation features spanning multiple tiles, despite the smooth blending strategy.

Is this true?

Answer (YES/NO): NO